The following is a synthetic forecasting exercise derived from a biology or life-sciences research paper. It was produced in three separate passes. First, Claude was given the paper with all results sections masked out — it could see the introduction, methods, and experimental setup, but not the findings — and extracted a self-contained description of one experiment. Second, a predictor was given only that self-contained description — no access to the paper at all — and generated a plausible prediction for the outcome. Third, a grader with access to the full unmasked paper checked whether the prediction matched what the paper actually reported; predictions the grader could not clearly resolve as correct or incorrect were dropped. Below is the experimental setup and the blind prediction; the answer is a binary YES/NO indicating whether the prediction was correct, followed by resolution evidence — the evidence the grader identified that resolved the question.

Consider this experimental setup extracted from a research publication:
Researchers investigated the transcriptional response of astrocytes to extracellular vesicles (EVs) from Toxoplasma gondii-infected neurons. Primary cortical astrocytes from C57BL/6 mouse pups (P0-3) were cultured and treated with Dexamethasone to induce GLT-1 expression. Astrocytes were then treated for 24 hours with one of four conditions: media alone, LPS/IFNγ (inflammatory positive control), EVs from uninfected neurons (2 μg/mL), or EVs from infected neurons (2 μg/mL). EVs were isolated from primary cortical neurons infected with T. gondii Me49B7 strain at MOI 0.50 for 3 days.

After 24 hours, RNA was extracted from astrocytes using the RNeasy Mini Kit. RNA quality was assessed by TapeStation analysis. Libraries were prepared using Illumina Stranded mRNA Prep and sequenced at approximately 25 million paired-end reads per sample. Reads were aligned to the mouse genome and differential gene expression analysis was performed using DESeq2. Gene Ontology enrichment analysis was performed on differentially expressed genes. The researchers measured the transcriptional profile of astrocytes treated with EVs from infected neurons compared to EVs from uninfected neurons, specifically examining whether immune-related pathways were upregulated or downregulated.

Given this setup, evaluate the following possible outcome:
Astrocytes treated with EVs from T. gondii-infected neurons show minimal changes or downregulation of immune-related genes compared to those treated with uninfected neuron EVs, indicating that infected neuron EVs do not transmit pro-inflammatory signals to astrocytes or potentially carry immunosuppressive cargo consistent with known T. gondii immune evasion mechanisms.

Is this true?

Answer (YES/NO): NO